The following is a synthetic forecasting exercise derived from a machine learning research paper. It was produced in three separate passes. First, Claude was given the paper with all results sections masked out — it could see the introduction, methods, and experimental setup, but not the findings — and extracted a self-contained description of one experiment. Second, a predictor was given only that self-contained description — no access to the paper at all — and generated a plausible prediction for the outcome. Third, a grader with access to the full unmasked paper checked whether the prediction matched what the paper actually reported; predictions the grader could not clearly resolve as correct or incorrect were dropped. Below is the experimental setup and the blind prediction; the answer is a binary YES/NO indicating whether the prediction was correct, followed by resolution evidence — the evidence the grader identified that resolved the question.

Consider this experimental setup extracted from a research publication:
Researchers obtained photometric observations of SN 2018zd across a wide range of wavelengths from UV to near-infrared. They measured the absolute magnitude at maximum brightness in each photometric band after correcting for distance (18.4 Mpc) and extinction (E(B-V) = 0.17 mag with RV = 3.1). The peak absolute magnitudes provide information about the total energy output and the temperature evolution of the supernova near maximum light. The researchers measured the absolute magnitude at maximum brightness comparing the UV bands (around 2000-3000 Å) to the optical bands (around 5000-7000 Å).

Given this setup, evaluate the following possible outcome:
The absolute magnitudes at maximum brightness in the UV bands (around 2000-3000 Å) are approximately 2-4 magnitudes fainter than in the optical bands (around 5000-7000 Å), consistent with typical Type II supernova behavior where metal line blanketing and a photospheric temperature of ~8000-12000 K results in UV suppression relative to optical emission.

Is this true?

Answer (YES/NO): NO